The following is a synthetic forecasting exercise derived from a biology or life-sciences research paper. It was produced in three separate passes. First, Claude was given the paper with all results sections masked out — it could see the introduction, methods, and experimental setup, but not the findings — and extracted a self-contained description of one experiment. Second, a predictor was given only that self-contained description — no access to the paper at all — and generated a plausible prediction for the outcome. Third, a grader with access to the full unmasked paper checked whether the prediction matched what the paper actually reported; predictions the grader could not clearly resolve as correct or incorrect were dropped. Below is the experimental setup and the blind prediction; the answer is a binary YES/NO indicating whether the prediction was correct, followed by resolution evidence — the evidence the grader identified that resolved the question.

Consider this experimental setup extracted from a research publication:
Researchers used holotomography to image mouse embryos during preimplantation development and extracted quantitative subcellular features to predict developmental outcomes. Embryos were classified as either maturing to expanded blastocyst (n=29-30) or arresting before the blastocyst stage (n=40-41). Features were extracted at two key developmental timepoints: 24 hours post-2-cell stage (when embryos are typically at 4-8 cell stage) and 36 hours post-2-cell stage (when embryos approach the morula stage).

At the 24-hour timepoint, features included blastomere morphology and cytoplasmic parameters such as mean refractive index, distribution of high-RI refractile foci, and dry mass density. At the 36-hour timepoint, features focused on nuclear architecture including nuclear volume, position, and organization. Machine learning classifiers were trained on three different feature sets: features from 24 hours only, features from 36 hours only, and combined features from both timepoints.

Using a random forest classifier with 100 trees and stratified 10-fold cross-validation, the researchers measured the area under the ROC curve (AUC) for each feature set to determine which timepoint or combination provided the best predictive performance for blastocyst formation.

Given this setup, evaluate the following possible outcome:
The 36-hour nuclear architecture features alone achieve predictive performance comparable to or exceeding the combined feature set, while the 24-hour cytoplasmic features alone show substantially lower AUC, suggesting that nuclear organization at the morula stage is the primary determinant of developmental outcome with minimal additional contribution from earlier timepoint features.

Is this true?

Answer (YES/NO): NO